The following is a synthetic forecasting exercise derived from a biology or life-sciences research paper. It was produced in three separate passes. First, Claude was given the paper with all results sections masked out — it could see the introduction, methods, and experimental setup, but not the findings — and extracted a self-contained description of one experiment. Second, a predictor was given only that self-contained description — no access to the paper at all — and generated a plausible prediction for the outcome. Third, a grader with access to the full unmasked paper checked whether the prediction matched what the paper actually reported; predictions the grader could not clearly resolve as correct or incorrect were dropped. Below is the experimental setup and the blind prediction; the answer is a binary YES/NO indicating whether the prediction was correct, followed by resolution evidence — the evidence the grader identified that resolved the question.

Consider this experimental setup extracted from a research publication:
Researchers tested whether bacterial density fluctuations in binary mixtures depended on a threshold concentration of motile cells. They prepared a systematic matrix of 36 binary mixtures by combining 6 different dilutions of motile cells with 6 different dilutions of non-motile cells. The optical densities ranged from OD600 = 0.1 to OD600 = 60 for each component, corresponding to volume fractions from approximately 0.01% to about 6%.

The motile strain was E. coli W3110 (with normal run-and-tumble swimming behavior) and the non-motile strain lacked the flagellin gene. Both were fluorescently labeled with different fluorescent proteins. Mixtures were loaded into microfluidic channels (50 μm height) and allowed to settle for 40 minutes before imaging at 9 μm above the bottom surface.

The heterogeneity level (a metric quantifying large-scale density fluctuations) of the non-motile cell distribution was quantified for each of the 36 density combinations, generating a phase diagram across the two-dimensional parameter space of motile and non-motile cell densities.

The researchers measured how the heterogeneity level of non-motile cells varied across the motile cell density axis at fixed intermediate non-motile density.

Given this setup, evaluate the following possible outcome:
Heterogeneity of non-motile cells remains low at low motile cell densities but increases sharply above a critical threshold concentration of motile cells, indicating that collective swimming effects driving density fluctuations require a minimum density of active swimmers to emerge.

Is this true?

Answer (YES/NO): NO